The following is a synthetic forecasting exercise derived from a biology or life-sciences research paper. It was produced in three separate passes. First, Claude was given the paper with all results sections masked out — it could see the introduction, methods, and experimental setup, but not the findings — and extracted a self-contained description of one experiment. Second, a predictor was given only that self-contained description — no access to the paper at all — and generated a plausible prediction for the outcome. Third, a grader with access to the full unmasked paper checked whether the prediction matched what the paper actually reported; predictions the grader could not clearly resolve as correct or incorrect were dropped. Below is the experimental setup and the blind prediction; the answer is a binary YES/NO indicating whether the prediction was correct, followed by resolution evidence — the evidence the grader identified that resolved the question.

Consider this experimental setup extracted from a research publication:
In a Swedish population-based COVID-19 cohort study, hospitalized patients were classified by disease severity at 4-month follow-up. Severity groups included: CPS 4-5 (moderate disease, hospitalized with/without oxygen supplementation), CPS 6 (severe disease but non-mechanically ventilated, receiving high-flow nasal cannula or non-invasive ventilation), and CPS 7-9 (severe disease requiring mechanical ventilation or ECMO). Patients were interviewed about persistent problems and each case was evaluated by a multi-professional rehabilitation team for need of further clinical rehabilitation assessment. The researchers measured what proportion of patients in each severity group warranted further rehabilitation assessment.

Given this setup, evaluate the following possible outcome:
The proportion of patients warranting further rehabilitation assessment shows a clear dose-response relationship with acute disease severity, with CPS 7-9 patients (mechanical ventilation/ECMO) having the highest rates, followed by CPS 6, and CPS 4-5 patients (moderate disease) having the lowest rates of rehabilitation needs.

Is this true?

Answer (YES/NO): YES